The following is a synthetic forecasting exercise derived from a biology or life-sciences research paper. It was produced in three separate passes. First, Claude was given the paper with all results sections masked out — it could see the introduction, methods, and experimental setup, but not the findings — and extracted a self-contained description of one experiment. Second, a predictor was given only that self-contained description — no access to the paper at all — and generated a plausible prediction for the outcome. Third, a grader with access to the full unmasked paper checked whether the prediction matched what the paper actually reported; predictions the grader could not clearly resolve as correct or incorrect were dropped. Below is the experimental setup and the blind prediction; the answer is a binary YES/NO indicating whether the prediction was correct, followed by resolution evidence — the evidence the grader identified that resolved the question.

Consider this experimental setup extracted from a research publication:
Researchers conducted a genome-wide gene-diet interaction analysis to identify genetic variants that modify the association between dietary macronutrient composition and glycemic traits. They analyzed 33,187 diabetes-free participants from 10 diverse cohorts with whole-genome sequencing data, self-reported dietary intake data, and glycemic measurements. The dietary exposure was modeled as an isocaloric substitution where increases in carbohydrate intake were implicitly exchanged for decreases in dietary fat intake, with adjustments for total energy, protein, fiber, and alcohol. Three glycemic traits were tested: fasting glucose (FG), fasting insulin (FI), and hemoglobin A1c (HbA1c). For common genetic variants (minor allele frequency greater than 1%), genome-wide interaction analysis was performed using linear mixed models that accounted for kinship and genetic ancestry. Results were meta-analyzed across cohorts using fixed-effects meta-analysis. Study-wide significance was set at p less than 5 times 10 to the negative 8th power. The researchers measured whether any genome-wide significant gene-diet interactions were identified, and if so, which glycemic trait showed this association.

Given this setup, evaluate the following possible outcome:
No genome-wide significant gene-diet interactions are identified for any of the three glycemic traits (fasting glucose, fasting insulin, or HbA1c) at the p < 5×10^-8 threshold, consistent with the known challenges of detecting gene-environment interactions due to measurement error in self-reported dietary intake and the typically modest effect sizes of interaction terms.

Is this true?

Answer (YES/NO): NO